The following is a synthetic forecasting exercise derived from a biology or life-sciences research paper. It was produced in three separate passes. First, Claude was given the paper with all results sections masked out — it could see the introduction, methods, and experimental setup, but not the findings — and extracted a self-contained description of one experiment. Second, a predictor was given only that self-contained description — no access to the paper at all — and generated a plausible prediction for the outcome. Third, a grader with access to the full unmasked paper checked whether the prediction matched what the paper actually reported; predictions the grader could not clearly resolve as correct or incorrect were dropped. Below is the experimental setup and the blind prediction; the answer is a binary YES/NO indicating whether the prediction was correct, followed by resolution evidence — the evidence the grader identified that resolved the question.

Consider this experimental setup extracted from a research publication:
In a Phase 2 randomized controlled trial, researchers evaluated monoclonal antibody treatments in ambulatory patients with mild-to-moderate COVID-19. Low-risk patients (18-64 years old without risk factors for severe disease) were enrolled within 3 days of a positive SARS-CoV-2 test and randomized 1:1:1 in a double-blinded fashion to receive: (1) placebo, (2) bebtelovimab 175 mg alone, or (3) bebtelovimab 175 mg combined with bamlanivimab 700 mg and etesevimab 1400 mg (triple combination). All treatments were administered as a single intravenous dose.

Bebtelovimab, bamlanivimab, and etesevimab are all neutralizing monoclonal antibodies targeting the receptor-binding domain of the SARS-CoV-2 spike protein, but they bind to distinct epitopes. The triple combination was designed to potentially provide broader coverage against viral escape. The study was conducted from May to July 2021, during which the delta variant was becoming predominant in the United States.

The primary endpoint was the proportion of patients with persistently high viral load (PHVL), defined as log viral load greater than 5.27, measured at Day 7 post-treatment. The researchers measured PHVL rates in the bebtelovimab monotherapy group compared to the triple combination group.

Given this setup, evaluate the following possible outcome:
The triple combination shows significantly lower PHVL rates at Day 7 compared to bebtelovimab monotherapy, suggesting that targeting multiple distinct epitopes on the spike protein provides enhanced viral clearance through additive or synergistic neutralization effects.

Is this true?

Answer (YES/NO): NO